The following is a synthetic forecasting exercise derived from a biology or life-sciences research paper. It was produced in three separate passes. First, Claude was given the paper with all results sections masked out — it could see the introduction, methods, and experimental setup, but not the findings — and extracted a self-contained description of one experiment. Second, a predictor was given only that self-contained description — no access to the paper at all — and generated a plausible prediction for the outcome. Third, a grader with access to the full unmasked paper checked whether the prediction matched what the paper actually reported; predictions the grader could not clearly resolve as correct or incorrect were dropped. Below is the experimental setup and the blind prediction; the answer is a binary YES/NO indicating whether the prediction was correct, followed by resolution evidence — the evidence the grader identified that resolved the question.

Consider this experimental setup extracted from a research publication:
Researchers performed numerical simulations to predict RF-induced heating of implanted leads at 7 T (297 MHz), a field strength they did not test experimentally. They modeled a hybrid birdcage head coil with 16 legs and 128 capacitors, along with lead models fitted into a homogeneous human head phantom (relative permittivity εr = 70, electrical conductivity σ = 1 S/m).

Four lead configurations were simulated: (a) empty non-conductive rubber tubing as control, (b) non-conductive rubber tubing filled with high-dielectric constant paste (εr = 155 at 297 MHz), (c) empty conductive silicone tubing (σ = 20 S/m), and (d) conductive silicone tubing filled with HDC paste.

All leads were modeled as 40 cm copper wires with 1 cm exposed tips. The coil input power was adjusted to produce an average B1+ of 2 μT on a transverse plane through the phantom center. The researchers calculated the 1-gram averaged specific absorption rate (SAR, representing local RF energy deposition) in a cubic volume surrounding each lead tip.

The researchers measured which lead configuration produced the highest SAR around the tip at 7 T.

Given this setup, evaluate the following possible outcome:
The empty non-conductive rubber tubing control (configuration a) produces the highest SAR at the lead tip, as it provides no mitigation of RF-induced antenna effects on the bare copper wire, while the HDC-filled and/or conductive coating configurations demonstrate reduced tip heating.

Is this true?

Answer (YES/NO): YES